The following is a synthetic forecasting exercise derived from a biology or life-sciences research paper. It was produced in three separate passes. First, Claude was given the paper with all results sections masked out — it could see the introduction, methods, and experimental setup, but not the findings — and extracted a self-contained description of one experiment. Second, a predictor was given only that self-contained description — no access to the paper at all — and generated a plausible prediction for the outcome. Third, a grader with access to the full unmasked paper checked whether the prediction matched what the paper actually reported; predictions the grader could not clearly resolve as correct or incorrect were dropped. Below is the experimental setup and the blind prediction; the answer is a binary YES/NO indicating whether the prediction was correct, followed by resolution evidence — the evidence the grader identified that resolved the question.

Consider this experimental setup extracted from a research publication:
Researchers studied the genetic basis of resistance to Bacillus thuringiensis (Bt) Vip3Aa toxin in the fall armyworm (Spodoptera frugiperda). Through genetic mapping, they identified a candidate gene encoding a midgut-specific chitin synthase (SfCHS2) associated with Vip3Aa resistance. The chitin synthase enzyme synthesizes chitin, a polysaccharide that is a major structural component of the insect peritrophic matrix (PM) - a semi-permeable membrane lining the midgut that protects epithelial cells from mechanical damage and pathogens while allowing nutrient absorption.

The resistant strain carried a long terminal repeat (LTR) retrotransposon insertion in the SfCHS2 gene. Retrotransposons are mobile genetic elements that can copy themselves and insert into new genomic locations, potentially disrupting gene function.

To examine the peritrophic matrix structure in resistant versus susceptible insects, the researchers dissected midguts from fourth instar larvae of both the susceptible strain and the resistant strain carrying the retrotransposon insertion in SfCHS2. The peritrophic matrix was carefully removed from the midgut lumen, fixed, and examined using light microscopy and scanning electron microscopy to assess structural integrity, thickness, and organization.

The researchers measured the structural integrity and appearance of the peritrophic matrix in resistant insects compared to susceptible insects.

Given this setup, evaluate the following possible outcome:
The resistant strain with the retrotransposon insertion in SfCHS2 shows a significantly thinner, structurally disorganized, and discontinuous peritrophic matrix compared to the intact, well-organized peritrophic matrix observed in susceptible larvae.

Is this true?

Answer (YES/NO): NO